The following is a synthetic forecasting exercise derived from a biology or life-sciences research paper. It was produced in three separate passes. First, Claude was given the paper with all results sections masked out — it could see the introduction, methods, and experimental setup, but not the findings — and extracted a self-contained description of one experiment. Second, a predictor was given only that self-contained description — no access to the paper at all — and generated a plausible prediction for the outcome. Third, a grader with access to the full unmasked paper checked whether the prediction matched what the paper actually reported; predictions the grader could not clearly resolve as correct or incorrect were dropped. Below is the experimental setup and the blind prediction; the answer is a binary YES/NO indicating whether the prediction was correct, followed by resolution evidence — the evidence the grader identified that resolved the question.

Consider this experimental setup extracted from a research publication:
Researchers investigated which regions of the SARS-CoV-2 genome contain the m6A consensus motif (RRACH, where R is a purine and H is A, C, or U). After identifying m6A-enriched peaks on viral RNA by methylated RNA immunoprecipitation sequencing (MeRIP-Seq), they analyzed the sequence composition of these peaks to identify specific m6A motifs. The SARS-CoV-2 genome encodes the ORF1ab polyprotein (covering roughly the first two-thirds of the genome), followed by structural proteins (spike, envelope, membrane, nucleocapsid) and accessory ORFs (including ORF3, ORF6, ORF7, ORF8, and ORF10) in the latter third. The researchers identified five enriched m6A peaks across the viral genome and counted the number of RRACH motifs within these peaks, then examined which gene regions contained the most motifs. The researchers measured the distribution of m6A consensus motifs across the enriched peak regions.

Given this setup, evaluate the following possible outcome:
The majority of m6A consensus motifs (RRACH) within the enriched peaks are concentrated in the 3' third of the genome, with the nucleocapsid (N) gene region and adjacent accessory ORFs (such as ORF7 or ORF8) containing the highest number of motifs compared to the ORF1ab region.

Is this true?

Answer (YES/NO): NO